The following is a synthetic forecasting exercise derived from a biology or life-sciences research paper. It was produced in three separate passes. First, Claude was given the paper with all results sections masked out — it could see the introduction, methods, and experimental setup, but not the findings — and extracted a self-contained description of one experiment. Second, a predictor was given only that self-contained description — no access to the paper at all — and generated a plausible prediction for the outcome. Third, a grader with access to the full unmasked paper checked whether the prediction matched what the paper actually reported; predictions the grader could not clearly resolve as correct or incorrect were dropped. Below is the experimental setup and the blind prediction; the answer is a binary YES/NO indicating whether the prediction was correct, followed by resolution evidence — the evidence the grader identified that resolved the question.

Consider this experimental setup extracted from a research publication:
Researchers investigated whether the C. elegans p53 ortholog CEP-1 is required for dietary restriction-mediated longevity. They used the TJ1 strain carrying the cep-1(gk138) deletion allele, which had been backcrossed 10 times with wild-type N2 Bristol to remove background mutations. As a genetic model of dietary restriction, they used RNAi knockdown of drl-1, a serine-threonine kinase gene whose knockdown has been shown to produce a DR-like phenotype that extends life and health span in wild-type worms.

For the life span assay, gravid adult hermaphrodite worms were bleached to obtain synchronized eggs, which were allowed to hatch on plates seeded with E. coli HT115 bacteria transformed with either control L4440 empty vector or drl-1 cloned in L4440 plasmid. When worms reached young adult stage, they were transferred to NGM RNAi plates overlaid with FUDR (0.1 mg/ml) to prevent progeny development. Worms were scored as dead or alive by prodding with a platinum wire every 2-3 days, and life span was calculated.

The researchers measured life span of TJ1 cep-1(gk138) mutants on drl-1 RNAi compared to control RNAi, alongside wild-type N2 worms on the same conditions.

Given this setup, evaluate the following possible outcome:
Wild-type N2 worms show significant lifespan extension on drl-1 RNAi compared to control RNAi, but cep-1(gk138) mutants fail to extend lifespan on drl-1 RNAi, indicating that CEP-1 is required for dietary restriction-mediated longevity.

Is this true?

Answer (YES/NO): NO